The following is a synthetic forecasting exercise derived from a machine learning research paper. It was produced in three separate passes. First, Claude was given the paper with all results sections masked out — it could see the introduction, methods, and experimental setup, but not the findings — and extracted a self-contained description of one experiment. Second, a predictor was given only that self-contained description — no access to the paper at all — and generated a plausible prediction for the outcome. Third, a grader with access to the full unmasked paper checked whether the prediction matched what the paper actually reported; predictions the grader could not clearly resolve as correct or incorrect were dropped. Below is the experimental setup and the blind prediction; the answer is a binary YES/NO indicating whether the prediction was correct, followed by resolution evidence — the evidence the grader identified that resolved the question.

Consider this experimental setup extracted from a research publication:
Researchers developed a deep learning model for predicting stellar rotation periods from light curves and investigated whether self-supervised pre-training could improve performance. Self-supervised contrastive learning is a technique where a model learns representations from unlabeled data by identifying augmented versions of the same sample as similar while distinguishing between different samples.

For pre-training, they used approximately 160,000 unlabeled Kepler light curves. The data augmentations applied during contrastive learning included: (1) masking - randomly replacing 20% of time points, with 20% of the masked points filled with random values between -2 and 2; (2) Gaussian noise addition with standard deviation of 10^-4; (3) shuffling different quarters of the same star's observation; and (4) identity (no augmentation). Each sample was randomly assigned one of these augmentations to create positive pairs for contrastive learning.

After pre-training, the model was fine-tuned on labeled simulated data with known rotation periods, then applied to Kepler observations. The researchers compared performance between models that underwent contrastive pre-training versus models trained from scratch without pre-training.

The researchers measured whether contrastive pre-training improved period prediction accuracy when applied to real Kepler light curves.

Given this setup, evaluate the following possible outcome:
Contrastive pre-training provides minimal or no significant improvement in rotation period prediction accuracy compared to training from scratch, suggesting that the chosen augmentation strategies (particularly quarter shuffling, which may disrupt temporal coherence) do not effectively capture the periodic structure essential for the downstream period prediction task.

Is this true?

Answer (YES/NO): NO